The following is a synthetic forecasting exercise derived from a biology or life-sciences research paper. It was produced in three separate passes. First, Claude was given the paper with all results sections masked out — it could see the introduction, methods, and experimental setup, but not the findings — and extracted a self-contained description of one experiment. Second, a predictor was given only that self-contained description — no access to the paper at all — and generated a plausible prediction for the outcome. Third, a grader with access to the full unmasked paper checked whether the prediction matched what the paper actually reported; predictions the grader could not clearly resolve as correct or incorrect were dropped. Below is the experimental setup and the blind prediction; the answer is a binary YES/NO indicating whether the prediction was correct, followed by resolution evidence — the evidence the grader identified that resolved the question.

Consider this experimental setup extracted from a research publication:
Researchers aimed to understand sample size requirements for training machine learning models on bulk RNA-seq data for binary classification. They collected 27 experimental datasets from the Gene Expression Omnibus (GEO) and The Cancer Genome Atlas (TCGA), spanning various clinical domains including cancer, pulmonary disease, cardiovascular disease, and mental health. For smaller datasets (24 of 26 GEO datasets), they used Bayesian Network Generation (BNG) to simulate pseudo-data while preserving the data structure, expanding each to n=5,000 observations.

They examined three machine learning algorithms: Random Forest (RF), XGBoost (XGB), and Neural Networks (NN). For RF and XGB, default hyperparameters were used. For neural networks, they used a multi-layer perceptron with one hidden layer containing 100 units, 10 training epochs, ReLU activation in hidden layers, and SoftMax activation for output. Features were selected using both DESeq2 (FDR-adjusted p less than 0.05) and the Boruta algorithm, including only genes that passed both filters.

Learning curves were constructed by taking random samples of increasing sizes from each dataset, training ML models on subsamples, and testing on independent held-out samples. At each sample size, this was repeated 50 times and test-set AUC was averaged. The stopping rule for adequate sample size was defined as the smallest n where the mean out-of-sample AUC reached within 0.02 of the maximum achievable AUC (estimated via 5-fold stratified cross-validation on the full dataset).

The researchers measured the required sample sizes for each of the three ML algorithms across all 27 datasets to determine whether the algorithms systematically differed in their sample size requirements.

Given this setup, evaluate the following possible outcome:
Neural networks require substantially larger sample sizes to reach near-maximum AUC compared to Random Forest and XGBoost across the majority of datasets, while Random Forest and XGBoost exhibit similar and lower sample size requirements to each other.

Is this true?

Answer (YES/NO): NO